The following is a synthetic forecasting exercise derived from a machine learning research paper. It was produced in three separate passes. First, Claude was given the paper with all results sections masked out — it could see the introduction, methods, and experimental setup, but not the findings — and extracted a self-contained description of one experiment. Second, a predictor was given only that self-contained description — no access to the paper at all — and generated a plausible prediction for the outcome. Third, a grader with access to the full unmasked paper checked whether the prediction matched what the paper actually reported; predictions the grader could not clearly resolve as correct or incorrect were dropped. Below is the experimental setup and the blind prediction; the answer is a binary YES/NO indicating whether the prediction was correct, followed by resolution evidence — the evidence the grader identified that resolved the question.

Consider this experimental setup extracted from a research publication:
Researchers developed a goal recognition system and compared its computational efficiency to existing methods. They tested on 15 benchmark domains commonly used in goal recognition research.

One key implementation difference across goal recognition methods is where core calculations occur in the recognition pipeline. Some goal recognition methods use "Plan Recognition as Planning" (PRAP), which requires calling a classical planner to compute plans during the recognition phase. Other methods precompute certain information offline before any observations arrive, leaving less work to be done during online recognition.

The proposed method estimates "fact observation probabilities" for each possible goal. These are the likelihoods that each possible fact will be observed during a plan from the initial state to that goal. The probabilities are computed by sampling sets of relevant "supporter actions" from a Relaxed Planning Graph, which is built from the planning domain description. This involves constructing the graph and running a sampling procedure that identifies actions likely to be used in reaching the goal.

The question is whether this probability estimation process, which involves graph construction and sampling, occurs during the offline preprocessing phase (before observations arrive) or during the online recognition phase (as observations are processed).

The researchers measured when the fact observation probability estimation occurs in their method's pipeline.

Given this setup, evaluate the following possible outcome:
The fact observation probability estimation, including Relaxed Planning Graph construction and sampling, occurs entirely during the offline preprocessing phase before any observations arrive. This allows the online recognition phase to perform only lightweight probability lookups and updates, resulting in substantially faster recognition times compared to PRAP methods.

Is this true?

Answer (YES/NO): YES